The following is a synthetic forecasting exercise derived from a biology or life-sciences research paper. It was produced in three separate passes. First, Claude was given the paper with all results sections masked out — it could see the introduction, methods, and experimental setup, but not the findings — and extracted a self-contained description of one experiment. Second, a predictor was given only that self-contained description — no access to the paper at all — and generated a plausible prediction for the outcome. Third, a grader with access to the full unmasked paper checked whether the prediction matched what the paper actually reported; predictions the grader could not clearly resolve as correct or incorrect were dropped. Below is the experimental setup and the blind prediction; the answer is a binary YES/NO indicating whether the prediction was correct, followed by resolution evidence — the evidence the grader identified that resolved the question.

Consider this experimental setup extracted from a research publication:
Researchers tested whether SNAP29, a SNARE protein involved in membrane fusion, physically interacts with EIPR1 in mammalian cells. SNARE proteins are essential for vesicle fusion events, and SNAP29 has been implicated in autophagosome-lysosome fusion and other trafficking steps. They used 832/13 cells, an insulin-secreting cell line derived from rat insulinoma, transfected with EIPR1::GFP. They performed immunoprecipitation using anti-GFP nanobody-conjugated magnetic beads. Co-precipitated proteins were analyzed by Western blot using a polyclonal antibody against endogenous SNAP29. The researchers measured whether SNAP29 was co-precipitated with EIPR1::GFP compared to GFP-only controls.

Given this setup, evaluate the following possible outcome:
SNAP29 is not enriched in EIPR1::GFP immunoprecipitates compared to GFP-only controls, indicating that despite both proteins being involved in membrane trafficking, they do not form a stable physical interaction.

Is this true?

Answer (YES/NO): NO